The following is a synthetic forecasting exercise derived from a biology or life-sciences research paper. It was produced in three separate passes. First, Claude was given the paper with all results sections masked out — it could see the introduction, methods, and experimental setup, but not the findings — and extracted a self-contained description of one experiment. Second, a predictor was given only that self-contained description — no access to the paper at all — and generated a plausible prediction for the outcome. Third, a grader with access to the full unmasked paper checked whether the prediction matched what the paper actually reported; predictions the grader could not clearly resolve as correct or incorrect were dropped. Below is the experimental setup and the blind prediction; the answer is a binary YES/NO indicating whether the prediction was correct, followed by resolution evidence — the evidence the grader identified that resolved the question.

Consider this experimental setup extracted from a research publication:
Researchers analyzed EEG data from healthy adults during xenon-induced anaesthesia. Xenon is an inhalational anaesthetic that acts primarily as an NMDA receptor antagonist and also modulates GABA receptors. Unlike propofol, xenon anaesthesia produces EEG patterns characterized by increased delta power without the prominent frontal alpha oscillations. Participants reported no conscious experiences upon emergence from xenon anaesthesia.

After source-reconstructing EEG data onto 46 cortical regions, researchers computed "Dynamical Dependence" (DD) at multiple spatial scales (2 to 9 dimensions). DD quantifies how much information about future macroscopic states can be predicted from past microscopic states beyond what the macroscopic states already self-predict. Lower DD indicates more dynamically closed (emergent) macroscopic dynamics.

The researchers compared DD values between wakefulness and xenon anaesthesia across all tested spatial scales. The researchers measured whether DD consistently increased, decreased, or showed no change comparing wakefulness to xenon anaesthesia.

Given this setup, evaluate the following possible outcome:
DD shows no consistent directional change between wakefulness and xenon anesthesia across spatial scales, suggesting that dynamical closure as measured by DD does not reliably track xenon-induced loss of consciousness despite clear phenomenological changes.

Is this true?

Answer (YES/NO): NO